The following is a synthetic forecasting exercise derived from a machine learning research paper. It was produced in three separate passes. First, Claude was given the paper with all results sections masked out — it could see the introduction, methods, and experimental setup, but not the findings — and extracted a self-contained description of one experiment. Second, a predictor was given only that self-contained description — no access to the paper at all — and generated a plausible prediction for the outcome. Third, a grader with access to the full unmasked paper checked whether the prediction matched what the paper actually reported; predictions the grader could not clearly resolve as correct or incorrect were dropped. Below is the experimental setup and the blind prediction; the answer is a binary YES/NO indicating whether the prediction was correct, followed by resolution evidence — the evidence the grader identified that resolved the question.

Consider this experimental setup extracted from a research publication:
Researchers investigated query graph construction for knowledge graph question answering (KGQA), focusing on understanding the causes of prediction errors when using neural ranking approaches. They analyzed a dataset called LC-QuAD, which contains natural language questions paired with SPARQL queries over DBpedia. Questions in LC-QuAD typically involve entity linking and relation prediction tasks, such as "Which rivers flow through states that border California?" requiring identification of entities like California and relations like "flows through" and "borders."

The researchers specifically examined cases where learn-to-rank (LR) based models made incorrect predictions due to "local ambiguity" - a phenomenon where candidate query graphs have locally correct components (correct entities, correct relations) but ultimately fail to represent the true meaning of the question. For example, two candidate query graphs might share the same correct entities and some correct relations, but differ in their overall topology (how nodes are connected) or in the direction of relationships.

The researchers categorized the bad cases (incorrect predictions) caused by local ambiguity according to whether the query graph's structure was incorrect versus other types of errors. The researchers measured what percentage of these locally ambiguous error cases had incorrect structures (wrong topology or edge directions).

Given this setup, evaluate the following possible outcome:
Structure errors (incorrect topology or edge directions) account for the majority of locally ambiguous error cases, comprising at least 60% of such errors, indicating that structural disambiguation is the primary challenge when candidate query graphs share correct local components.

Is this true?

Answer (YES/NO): YES